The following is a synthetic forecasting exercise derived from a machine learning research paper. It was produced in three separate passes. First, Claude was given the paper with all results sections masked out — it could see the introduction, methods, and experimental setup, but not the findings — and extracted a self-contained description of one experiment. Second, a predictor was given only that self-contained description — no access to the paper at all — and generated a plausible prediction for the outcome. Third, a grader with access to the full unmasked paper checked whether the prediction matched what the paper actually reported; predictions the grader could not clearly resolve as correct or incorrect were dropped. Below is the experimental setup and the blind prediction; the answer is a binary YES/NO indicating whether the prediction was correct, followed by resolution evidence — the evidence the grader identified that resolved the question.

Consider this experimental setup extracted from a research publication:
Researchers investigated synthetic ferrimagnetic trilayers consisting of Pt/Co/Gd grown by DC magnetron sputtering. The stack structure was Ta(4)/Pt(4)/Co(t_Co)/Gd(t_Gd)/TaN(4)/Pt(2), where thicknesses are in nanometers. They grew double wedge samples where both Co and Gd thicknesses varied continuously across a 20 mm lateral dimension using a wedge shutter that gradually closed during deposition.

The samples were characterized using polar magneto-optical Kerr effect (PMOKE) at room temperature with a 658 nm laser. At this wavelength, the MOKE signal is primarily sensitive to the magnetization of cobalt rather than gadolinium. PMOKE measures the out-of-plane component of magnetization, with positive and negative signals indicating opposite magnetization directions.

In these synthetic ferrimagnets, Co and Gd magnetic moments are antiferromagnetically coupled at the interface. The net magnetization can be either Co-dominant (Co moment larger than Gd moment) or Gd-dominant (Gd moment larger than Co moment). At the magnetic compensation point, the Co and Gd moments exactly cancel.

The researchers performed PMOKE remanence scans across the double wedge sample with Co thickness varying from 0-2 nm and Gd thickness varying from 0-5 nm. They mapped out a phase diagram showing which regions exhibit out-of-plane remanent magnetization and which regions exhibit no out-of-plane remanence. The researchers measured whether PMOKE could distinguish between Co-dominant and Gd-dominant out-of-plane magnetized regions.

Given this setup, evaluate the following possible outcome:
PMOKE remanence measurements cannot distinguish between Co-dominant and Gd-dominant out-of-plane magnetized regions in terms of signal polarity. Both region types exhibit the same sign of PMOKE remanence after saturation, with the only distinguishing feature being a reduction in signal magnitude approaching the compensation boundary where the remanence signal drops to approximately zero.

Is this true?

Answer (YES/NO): NO